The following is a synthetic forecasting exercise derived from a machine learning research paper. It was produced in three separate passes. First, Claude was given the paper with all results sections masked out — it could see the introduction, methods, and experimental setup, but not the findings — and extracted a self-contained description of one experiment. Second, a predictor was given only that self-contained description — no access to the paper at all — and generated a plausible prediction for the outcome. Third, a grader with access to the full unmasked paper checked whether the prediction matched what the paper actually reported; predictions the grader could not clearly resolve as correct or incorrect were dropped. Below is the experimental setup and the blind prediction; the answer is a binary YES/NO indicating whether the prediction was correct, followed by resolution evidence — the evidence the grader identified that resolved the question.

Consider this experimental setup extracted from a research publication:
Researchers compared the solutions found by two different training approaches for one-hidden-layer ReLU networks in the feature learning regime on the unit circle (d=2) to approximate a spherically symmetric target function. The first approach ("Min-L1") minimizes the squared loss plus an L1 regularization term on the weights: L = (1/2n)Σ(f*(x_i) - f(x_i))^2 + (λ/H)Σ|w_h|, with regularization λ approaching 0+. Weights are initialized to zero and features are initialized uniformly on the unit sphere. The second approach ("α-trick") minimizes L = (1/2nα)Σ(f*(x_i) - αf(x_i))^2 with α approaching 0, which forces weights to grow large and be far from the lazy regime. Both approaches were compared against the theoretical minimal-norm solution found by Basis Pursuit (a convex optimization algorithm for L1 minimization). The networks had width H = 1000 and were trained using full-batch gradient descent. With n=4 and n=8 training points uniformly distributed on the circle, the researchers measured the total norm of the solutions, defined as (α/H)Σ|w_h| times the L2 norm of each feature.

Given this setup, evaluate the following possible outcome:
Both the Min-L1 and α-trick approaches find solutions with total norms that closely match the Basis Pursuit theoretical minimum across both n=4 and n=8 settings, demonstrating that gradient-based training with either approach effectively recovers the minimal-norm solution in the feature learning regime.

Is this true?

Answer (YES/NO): NO